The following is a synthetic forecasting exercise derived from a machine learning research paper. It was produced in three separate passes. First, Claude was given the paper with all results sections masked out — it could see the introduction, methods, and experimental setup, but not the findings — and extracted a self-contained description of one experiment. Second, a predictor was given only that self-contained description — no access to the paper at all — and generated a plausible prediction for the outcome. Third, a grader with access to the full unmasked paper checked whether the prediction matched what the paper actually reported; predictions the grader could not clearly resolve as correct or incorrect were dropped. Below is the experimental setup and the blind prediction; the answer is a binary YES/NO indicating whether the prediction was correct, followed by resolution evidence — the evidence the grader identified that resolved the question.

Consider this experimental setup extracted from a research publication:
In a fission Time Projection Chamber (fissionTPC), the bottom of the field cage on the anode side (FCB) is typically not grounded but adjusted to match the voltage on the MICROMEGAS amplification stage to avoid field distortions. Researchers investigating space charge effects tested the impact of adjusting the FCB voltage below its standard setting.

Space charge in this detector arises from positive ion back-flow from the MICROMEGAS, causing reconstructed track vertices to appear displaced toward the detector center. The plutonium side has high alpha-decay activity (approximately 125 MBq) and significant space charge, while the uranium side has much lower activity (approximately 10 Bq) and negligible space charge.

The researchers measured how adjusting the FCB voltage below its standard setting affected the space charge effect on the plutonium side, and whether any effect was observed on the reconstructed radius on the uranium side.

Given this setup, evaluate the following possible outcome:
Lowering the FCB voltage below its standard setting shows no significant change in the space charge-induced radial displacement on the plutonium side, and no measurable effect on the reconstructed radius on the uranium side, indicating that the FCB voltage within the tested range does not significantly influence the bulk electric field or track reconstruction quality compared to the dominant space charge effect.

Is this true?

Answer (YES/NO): NO